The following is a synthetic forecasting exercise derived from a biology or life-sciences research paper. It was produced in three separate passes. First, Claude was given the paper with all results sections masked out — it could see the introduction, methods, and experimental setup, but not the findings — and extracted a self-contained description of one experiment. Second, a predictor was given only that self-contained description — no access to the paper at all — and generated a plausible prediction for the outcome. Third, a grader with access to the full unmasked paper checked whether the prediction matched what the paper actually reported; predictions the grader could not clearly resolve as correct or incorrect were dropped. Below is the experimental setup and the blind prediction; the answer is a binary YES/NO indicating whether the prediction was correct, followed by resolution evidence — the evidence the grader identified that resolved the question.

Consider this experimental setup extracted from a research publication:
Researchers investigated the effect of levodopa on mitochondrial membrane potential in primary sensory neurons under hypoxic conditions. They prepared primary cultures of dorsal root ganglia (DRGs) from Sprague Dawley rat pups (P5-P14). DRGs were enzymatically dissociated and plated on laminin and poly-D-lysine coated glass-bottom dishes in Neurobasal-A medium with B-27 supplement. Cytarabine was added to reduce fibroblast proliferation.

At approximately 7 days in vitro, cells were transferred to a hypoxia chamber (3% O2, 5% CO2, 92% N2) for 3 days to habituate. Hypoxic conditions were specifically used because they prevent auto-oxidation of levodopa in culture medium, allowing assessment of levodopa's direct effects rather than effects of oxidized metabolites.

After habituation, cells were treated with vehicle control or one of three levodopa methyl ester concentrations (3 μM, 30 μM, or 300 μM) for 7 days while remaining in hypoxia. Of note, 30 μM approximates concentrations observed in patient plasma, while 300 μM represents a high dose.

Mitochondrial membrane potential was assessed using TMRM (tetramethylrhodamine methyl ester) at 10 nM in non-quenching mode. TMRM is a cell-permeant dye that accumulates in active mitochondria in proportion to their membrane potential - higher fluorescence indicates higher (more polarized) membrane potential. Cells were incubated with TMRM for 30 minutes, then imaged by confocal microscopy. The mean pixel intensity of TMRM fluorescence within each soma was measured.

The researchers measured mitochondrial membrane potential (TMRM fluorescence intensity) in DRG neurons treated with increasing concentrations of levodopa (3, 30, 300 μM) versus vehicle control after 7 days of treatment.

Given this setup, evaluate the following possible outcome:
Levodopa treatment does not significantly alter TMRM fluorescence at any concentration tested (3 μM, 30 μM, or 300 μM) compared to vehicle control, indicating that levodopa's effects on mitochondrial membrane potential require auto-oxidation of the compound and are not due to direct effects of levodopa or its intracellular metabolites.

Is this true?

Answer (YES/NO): NO